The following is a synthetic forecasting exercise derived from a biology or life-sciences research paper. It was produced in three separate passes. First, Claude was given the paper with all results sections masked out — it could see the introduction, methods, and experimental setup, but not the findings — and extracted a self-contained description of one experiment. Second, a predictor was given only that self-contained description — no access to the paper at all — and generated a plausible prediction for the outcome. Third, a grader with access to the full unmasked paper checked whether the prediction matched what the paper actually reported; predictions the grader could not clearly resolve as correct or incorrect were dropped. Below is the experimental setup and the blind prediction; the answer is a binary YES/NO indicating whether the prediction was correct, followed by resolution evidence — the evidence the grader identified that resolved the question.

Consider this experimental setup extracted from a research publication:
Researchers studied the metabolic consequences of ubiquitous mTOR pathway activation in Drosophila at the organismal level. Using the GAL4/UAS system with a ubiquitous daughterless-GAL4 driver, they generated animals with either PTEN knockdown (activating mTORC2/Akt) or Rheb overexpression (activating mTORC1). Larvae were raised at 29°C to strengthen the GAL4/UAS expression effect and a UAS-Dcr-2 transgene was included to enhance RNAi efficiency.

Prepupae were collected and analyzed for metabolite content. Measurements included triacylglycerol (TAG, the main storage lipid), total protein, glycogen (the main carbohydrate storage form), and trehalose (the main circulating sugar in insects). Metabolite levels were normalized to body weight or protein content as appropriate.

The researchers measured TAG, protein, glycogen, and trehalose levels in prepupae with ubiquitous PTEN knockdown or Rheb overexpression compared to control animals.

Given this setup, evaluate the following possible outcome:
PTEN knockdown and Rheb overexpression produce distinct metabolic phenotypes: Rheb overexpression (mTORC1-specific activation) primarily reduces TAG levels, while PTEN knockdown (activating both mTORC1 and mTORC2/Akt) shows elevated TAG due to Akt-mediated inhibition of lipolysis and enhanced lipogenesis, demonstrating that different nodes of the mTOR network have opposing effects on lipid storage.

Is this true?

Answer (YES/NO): NO